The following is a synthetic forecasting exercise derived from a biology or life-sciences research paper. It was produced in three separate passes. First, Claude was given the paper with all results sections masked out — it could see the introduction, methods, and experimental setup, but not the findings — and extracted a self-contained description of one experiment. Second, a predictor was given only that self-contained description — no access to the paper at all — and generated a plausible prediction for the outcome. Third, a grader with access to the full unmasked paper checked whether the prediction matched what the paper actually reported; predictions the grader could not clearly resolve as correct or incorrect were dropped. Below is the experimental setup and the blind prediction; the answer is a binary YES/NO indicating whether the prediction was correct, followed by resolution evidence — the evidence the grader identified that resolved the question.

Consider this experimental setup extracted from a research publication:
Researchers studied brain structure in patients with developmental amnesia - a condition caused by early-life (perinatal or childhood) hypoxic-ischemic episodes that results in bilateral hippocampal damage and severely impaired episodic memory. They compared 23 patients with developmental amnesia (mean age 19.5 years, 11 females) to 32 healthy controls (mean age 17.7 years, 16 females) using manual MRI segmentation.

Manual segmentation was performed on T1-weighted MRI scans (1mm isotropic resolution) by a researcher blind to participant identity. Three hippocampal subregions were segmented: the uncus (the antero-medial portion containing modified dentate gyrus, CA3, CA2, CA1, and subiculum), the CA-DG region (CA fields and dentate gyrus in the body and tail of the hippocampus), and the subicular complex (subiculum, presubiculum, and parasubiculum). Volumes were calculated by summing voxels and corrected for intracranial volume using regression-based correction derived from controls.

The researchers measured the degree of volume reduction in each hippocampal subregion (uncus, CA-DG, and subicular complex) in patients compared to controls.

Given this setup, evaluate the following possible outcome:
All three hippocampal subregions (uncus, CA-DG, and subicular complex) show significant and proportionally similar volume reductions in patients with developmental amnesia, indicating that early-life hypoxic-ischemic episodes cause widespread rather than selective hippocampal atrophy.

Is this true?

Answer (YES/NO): NO